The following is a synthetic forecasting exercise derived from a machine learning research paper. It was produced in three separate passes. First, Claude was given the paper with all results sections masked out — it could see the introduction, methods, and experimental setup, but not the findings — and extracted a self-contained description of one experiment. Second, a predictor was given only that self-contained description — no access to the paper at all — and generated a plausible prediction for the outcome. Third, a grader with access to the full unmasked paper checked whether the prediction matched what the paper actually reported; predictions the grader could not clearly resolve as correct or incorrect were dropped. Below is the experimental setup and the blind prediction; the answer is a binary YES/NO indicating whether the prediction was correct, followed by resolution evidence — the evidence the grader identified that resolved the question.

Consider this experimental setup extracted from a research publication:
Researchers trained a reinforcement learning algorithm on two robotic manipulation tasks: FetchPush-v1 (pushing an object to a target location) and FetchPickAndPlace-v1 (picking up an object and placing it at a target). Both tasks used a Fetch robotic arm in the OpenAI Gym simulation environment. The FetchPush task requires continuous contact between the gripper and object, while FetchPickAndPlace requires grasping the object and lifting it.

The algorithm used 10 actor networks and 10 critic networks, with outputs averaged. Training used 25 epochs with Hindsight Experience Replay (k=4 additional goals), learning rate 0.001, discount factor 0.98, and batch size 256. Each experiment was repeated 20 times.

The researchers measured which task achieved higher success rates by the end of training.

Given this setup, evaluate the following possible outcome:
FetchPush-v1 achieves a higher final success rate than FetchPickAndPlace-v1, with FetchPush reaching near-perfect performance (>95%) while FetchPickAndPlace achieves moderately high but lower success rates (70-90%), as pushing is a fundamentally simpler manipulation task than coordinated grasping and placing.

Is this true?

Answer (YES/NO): NO